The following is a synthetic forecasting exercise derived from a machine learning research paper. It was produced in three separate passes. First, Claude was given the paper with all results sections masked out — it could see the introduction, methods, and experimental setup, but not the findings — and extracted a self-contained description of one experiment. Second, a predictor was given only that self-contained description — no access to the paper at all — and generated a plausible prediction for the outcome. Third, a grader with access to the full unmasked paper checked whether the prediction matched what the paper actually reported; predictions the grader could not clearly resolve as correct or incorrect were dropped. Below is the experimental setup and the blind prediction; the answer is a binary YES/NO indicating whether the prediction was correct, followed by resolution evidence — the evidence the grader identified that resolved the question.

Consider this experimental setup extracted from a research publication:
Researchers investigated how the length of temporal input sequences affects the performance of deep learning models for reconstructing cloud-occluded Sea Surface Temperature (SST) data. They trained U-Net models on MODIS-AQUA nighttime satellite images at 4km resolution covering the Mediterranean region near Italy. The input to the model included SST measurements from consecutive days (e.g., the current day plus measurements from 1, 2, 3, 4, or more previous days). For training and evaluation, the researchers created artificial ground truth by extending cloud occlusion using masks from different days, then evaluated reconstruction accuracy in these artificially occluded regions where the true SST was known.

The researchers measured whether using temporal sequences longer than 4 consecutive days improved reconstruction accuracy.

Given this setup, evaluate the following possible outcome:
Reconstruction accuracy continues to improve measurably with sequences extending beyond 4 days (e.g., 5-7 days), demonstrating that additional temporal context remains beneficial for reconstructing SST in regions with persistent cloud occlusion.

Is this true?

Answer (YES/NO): NO